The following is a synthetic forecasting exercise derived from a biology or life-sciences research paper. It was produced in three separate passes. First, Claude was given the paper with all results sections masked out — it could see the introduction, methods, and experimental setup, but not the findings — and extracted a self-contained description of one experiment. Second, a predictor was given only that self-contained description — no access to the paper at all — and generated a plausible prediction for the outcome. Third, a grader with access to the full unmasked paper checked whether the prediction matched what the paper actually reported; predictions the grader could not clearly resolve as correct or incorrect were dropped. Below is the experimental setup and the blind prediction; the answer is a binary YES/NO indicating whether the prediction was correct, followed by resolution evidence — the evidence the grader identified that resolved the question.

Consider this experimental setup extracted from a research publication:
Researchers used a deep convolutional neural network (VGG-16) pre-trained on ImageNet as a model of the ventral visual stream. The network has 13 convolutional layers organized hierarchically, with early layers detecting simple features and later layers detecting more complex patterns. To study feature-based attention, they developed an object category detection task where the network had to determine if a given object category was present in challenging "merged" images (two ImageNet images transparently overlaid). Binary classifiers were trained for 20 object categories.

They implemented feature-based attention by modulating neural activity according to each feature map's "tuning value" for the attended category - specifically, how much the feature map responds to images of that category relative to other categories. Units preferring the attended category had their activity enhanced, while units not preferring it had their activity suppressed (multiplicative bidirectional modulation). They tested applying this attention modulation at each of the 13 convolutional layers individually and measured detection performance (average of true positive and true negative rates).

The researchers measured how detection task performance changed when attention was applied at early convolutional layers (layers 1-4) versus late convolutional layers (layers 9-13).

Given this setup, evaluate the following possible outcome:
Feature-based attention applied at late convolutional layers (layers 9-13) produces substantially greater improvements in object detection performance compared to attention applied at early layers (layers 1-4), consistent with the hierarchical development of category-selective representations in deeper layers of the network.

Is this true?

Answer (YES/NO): YES